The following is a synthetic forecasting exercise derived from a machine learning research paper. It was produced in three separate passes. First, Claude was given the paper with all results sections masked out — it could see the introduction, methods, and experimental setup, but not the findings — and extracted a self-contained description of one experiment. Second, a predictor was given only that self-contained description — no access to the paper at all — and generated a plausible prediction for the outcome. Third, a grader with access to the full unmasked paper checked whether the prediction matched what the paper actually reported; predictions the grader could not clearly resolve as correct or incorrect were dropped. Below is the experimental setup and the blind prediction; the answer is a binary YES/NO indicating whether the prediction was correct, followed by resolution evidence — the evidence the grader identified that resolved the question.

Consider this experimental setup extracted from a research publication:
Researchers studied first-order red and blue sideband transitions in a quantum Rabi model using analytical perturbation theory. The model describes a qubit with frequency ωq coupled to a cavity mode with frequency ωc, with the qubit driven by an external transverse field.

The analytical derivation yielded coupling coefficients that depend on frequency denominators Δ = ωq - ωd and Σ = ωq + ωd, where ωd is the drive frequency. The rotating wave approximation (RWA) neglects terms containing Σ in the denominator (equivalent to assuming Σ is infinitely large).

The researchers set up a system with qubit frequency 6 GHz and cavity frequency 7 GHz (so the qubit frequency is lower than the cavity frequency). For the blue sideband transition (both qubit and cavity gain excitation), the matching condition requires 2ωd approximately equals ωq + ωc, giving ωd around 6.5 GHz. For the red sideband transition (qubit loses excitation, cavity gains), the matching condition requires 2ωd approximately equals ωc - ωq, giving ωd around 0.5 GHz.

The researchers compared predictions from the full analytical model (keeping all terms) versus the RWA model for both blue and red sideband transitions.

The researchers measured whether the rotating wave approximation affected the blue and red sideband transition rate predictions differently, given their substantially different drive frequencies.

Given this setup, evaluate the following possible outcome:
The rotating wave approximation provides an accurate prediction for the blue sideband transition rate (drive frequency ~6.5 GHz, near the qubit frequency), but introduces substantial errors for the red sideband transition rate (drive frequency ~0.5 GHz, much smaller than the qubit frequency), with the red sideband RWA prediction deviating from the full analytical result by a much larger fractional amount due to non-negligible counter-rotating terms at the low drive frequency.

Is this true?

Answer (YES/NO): YES